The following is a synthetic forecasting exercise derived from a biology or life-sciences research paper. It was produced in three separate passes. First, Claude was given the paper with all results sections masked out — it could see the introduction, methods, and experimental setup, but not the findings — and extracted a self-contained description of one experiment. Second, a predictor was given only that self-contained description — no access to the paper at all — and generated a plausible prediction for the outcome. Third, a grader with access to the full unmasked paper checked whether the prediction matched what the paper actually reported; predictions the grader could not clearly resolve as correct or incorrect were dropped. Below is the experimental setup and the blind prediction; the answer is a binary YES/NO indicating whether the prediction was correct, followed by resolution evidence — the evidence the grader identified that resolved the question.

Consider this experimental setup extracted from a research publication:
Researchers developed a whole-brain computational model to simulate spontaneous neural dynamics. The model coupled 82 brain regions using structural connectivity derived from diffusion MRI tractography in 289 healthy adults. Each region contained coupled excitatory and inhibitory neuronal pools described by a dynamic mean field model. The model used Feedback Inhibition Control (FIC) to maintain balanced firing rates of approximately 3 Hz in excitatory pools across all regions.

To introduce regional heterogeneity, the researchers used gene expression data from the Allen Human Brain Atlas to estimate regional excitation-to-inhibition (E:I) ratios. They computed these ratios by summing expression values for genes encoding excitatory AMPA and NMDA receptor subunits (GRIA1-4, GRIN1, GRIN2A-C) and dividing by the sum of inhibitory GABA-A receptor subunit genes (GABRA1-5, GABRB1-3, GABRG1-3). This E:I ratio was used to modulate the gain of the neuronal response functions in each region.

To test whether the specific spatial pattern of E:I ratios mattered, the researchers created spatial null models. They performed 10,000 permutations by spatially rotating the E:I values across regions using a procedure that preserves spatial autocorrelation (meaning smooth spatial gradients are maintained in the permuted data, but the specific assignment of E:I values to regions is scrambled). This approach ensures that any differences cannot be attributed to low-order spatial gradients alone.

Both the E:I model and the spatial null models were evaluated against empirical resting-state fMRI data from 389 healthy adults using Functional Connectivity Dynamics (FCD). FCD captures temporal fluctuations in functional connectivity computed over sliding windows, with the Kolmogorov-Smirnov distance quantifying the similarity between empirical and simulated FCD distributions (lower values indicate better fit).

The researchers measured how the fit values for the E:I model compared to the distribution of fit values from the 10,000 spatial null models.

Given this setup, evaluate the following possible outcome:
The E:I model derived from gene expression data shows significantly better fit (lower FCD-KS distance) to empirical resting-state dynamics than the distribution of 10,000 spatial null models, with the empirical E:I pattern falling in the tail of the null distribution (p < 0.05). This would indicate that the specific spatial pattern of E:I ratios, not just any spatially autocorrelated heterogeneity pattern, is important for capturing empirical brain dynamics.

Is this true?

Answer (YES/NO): YES